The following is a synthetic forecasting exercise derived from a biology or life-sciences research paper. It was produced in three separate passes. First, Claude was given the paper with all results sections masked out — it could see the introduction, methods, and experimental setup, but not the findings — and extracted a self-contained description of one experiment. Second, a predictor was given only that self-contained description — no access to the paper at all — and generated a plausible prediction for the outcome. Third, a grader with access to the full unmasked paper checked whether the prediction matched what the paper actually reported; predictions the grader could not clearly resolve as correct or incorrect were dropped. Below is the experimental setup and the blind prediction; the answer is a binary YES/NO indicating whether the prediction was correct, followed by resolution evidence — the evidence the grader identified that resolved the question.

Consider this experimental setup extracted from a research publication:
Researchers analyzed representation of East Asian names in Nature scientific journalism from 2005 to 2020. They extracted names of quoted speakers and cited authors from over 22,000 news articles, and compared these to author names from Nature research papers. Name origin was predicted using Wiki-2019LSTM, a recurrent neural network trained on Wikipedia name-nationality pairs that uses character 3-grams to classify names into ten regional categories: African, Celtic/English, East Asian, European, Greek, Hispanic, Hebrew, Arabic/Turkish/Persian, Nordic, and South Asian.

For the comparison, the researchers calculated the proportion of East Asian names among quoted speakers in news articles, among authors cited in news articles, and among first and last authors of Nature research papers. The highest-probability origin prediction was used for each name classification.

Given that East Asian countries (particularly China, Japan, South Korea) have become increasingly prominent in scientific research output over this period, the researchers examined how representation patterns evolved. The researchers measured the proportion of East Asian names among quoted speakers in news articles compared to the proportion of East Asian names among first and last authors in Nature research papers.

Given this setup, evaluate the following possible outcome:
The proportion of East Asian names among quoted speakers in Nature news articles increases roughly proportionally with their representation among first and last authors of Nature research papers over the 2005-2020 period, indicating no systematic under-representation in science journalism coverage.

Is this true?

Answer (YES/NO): NO